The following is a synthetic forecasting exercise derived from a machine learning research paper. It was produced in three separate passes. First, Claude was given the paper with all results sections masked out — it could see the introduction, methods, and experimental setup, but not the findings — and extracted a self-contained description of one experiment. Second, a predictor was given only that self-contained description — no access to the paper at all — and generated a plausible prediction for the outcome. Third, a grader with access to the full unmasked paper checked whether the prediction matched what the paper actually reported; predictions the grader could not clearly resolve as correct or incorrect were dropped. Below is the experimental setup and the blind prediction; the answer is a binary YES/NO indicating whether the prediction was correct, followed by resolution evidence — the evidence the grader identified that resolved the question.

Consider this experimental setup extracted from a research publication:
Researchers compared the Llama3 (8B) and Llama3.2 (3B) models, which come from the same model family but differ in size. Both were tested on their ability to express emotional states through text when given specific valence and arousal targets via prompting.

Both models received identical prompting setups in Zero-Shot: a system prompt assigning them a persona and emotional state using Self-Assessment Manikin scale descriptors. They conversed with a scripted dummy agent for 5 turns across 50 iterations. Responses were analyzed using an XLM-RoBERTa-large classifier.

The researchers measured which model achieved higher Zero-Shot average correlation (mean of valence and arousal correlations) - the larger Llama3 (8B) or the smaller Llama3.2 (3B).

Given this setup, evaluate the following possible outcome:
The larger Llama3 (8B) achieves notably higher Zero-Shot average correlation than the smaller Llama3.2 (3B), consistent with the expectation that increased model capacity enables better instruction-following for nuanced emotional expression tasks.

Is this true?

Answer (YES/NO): NO